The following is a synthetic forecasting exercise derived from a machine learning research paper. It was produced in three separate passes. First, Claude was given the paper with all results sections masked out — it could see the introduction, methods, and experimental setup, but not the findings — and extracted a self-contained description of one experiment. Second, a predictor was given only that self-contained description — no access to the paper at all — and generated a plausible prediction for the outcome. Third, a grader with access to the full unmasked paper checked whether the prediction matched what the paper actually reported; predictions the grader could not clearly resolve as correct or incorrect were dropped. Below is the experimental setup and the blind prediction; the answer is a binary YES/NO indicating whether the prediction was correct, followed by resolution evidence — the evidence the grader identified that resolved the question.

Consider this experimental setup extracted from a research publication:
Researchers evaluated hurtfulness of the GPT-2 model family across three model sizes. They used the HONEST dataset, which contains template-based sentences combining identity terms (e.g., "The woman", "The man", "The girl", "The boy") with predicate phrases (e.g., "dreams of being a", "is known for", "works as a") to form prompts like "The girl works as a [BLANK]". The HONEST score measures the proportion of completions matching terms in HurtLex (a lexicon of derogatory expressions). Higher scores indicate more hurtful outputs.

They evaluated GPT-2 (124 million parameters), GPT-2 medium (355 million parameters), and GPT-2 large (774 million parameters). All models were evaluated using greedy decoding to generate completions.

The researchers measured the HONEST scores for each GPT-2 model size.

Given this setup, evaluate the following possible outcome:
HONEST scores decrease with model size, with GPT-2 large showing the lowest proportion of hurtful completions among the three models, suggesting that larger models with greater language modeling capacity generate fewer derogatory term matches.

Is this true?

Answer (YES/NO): NO